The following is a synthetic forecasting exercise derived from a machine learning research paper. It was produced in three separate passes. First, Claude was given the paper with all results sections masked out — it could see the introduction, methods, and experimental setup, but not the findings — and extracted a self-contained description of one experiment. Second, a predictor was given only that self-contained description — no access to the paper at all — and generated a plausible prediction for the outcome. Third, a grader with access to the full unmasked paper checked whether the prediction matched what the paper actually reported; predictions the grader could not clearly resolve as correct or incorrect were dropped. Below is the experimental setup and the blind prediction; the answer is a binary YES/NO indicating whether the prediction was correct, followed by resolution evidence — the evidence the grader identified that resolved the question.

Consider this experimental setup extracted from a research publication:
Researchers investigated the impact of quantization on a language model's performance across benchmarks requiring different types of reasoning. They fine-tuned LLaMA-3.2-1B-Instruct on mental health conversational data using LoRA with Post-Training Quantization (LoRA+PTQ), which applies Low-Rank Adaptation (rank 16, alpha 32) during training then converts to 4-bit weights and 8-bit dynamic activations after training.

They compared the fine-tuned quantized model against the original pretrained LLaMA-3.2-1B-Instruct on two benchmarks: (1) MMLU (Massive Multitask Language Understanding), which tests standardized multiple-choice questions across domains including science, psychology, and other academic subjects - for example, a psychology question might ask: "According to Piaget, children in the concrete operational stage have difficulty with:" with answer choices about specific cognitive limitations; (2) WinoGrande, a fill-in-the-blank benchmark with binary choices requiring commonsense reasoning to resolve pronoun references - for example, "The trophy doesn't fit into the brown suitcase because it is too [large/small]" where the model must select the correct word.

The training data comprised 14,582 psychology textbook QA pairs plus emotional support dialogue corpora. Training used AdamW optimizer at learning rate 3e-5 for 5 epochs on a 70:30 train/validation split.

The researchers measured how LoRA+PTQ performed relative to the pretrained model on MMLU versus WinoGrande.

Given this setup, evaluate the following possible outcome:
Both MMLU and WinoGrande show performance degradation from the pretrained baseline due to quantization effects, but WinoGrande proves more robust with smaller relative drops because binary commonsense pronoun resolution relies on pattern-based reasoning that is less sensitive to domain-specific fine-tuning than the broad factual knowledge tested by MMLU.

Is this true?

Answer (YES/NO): YES